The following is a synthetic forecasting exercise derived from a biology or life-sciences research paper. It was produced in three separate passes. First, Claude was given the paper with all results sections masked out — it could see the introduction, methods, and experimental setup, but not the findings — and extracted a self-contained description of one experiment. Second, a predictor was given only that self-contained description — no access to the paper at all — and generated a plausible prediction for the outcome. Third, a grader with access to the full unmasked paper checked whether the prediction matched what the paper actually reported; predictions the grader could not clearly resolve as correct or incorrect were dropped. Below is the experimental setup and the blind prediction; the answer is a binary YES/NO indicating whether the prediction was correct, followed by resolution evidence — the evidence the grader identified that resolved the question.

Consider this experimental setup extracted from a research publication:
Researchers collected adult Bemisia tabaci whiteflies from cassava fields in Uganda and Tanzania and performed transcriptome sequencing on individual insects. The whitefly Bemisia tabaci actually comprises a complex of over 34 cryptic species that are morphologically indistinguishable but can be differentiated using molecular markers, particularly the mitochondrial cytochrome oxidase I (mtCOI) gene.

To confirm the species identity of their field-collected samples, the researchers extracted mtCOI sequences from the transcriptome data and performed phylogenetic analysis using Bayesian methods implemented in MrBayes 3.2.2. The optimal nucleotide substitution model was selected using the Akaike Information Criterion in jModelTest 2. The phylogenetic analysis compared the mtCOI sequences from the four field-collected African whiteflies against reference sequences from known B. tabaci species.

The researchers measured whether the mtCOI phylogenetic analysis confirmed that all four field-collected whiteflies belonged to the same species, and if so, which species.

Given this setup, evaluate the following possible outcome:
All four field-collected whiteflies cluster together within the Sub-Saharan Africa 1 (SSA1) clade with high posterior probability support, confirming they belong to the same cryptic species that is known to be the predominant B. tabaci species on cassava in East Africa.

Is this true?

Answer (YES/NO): YES